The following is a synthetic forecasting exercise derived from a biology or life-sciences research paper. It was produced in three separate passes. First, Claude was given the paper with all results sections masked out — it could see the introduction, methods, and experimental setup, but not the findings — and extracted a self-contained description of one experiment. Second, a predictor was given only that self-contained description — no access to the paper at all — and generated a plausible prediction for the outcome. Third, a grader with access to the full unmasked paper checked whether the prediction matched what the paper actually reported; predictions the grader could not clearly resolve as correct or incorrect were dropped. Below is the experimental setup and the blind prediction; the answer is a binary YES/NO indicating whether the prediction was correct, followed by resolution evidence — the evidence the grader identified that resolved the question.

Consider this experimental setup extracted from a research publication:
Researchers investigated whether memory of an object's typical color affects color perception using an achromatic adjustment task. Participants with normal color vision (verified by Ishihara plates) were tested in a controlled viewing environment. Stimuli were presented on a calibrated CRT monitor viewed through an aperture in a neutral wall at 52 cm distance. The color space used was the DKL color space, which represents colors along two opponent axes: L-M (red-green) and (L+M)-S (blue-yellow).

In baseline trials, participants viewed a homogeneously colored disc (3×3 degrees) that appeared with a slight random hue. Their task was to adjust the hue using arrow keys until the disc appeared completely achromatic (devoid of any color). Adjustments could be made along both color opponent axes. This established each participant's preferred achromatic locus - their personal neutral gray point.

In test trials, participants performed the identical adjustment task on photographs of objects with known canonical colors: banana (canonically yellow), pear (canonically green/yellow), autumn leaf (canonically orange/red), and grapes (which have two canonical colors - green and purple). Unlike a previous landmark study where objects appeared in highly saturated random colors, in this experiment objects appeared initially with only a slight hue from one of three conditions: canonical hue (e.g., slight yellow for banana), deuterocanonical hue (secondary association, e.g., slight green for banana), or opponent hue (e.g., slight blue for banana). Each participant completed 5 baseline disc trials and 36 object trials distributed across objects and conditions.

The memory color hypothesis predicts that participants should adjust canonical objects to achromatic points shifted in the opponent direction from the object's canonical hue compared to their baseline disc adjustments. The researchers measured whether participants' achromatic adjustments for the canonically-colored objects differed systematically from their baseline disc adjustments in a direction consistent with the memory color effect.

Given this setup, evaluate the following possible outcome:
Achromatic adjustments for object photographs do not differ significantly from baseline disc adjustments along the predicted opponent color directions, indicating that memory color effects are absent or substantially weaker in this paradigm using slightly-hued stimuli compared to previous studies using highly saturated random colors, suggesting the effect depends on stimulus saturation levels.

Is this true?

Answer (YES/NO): YES